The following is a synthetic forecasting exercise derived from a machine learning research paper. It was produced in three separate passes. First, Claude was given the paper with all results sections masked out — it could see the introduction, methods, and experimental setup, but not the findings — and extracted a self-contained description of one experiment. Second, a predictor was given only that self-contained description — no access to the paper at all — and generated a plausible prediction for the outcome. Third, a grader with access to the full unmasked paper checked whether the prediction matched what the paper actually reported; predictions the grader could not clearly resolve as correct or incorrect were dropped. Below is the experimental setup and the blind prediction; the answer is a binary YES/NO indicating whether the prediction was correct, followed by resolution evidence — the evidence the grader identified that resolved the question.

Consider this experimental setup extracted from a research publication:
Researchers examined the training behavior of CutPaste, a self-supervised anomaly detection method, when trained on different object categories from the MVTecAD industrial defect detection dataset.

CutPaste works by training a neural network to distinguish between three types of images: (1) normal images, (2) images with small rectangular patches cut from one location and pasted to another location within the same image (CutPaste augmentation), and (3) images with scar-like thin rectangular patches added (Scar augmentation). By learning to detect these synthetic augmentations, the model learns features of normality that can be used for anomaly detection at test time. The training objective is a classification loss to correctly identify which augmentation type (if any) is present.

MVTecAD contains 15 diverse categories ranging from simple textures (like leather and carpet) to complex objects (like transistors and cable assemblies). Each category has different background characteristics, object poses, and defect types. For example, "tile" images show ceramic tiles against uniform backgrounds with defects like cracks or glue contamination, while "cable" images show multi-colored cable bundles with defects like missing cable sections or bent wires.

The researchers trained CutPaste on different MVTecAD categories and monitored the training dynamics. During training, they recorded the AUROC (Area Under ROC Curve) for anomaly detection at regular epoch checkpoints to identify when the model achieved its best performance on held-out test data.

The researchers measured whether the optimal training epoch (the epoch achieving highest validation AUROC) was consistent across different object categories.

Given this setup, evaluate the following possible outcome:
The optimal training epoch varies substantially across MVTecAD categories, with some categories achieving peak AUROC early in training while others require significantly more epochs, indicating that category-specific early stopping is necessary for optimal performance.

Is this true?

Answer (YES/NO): YES